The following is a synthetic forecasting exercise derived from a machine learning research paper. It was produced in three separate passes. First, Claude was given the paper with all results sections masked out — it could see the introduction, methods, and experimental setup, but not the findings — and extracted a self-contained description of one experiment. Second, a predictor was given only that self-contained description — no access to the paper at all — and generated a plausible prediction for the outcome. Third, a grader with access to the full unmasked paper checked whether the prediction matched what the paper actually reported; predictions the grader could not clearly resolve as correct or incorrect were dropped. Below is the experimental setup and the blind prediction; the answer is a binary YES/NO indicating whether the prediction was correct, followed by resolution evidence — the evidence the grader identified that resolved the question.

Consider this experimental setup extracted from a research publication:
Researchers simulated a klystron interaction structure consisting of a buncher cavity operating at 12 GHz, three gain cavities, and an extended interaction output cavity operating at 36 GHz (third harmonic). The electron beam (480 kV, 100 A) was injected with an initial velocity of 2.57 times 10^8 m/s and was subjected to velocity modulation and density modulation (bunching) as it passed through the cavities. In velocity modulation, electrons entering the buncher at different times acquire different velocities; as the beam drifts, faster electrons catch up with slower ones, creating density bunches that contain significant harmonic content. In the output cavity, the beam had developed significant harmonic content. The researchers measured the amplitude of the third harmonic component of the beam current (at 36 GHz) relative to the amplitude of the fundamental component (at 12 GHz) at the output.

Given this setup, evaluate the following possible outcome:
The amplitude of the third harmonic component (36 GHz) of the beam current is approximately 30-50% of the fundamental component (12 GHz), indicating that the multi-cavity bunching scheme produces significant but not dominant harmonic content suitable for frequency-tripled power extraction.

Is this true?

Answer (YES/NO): NO